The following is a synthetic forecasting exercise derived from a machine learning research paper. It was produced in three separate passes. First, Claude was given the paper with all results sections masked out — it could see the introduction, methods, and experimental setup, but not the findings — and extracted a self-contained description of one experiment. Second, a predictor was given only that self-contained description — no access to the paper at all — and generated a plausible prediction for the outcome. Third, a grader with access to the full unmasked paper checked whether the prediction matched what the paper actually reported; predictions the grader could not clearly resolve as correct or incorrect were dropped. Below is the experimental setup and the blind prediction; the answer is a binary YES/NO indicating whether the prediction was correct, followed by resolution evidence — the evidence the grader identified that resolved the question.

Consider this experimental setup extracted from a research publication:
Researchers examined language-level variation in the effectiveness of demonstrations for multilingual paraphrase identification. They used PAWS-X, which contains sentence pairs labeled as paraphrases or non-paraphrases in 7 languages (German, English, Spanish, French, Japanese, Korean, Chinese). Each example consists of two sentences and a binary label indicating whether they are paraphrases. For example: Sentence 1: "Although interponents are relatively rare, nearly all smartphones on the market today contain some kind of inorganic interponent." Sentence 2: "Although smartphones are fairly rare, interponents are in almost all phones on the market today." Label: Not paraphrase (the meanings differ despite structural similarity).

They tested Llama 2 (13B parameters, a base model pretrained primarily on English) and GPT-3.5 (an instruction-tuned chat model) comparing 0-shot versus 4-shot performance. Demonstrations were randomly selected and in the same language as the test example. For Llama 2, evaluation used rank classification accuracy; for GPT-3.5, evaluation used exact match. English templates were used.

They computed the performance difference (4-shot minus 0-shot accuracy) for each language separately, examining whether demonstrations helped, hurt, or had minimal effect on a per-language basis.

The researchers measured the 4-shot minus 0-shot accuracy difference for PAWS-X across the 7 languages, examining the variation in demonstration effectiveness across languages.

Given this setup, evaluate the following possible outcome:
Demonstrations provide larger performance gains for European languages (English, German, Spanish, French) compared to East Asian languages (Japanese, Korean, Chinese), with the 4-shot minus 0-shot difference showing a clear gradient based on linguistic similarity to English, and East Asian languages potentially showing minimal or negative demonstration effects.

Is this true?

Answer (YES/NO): NO